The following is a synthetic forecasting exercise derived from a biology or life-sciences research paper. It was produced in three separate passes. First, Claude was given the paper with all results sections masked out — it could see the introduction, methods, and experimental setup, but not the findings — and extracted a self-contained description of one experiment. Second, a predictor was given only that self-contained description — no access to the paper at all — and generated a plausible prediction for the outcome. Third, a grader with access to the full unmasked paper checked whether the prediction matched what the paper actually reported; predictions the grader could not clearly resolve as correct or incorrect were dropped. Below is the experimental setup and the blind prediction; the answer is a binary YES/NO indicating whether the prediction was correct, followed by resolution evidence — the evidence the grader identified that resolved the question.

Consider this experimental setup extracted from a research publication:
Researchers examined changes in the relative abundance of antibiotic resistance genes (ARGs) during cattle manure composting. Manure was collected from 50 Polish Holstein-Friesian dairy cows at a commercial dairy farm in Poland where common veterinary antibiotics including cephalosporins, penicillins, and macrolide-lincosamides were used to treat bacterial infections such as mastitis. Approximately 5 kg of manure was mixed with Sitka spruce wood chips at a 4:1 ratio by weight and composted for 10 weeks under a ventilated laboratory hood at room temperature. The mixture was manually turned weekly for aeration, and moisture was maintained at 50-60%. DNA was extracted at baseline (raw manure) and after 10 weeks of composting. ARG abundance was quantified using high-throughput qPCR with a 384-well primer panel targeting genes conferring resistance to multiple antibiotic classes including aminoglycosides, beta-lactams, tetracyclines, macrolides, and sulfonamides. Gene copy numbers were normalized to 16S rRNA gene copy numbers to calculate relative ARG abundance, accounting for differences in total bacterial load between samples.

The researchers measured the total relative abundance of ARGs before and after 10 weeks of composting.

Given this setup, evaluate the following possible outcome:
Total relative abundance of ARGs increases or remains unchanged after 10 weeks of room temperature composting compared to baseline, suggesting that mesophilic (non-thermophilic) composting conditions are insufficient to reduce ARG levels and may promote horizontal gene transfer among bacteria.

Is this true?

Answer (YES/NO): NO